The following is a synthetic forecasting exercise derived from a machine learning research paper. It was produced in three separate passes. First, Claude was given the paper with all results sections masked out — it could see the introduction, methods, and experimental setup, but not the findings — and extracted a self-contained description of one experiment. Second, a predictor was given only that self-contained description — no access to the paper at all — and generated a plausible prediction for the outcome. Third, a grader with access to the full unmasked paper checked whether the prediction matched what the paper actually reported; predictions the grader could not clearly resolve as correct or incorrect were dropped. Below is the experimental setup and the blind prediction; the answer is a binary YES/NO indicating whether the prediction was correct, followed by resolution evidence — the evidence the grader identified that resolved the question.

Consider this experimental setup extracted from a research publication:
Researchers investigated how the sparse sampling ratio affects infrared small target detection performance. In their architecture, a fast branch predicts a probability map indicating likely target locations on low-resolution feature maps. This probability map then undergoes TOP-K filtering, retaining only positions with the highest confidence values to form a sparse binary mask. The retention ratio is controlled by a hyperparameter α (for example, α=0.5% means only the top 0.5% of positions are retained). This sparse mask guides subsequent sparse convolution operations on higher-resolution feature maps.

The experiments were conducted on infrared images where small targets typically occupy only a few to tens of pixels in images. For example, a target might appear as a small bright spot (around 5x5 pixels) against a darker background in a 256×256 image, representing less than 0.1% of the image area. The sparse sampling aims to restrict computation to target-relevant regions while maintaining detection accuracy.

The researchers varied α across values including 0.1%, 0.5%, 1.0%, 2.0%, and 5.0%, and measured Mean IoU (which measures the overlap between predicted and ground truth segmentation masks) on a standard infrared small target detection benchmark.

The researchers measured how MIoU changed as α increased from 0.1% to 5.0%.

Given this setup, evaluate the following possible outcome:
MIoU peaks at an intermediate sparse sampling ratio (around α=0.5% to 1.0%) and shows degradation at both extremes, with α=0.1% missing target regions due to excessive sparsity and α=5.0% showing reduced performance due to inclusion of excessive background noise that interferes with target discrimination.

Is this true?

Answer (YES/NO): YES